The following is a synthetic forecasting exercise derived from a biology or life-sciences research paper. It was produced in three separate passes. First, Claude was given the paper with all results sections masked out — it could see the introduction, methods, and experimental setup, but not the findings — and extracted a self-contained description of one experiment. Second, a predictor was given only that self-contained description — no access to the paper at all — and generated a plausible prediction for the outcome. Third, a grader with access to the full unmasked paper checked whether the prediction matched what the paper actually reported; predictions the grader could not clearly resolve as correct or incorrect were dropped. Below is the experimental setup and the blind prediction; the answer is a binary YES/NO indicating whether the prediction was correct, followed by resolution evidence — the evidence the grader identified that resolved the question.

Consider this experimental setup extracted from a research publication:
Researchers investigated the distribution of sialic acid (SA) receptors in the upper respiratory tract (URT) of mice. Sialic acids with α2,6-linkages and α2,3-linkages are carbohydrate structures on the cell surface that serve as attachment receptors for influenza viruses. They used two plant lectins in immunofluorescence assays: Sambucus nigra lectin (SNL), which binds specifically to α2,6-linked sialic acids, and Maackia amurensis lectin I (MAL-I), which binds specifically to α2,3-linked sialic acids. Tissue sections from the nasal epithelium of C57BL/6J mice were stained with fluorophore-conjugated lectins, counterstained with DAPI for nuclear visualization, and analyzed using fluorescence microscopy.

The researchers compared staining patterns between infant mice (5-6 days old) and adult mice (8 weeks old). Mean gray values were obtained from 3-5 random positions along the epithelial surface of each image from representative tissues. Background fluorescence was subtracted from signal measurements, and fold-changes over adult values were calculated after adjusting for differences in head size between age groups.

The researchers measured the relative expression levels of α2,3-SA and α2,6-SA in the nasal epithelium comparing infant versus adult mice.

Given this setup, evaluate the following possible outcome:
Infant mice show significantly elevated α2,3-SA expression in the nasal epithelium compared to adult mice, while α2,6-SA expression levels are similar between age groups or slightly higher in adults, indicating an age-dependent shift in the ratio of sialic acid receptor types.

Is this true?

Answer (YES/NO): NO